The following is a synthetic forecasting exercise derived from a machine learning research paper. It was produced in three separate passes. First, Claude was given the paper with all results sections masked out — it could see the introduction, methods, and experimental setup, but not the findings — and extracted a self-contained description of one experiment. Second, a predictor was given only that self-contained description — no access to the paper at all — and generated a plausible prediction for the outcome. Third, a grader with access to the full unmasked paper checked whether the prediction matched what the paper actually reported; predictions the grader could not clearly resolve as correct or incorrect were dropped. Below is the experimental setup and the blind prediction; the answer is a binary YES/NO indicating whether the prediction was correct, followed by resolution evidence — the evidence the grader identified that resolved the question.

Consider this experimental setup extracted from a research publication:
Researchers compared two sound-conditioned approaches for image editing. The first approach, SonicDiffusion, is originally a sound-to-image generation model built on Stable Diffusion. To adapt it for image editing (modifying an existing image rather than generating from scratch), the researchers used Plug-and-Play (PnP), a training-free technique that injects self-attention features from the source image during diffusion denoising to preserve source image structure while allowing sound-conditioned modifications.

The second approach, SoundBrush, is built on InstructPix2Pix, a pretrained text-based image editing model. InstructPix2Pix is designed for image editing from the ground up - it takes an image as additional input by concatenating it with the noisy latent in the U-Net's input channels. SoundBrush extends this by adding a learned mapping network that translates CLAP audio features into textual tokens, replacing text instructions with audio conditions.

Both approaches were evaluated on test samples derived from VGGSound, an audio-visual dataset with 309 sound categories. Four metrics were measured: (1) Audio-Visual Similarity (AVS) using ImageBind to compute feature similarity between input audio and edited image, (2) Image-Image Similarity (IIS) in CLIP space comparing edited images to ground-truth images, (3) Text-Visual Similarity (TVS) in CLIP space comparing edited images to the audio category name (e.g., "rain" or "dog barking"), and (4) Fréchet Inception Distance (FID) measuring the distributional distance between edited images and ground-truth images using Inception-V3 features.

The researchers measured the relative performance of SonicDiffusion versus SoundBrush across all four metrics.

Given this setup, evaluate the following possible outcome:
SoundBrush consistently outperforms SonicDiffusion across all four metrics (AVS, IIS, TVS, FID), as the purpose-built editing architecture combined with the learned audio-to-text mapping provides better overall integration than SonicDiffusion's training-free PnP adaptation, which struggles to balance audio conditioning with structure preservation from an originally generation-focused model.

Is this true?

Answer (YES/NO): NO